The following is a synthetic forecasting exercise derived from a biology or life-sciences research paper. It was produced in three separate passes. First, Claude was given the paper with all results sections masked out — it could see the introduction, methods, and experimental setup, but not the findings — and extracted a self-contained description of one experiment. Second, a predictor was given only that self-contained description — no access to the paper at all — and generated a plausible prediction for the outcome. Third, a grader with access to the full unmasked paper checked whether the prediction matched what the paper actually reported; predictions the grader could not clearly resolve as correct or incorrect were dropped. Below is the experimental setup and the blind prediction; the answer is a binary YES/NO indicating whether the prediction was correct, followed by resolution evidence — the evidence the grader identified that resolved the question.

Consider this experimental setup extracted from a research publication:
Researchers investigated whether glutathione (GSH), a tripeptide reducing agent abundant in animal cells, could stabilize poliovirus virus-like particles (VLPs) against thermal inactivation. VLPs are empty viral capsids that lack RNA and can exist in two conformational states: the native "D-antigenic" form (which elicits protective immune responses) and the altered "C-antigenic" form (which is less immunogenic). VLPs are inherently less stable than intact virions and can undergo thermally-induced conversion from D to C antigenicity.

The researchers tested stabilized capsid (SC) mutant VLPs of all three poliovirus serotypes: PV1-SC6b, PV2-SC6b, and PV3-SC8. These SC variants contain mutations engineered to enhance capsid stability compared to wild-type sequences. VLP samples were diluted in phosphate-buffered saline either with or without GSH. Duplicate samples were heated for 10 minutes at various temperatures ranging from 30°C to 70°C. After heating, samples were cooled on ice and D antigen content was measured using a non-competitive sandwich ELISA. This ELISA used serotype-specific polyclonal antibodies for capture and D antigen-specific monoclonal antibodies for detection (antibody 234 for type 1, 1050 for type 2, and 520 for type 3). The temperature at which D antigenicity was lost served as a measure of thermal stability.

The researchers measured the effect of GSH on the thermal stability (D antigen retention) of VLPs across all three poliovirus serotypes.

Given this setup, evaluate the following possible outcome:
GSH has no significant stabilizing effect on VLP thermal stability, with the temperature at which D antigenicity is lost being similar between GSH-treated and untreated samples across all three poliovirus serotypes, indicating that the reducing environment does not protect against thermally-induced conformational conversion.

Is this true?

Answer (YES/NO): NO